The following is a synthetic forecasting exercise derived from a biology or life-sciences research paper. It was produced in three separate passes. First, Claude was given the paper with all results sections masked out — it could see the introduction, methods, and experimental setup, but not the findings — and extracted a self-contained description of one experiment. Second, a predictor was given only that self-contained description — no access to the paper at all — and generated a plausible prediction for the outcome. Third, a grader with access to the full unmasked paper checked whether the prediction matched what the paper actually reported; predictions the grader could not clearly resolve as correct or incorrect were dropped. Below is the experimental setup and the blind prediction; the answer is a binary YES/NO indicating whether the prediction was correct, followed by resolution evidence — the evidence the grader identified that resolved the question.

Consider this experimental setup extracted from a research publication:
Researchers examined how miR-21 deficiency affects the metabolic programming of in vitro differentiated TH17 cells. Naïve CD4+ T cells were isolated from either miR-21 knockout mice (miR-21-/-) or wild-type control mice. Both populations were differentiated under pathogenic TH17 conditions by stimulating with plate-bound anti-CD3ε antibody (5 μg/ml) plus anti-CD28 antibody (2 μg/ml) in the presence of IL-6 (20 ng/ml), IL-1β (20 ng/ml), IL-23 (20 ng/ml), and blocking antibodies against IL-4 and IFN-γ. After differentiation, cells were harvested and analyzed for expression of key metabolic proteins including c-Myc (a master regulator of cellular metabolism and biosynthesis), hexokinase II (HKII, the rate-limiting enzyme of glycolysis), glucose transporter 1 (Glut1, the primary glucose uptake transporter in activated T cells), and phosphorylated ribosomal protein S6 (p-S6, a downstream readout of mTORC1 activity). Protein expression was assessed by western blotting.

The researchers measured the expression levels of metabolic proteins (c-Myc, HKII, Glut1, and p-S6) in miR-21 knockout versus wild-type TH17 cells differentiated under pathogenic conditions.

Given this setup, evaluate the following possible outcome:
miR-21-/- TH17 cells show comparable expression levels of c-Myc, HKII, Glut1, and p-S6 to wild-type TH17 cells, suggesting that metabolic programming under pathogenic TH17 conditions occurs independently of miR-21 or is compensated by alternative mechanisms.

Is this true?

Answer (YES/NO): NO